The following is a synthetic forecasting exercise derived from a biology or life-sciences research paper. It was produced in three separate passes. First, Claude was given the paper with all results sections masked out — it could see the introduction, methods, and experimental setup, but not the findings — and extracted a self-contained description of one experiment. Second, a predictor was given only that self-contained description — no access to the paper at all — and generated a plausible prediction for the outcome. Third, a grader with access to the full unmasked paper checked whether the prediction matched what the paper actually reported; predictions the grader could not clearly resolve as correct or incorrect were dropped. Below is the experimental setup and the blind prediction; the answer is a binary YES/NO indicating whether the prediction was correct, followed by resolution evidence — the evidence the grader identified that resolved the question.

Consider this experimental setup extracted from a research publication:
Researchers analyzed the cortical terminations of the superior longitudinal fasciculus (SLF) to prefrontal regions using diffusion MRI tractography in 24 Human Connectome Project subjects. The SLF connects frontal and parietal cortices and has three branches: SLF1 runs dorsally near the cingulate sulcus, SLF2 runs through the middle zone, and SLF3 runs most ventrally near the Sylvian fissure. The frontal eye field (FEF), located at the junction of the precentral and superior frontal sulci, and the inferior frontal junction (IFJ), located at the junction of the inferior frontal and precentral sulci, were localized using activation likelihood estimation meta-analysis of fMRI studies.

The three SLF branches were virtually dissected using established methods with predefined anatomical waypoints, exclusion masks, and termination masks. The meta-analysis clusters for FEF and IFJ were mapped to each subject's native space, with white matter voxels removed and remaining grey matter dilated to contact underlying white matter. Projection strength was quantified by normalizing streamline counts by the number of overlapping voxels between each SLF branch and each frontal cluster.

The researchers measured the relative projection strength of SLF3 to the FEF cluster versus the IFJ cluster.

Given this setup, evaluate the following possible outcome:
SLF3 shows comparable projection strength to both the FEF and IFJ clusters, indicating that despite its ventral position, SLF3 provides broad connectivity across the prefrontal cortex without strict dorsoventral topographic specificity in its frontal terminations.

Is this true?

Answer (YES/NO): NO